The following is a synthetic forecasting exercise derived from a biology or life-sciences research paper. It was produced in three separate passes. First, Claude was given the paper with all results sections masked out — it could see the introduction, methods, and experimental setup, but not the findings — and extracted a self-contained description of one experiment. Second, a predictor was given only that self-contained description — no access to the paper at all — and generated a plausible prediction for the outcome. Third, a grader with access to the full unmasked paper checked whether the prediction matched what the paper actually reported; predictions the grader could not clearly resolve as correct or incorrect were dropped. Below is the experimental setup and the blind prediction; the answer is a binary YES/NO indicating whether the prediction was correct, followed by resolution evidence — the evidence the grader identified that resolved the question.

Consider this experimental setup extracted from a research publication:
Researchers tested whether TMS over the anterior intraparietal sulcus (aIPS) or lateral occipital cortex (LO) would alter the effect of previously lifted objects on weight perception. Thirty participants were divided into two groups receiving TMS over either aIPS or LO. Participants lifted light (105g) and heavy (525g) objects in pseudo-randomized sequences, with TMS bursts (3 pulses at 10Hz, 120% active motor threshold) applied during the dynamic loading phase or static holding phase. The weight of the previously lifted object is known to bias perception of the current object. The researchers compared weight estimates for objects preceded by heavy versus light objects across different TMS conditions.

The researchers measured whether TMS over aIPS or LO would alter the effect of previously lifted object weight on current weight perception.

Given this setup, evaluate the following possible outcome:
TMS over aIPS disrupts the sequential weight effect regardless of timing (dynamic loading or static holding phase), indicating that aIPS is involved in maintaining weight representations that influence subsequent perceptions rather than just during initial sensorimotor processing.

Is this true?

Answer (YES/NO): NO